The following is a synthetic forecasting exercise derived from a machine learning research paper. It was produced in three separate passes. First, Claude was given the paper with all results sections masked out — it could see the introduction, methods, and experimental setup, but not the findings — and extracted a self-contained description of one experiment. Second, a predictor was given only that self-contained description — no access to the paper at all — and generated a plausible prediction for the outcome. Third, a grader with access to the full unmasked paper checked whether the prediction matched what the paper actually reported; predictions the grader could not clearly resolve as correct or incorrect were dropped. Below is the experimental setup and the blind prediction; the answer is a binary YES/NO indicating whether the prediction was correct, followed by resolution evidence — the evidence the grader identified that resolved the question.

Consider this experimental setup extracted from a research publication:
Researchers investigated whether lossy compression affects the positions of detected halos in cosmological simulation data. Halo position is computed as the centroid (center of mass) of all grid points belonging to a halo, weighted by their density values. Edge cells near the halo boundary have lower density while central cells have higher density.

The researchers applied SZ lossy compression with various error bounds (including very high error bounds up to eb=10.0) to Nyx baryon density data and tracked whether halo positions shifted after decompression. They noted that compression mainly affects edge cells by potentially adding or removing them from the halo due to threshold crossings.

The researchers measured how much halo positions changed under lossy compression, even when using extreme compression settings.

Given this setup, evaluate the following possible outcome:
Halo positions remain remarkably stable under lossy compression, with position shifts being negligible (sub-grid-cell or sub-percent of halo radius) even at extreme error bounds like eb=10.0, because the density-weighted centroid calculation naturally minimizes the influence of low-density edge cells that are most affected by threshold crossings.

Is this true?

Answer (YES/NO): YES